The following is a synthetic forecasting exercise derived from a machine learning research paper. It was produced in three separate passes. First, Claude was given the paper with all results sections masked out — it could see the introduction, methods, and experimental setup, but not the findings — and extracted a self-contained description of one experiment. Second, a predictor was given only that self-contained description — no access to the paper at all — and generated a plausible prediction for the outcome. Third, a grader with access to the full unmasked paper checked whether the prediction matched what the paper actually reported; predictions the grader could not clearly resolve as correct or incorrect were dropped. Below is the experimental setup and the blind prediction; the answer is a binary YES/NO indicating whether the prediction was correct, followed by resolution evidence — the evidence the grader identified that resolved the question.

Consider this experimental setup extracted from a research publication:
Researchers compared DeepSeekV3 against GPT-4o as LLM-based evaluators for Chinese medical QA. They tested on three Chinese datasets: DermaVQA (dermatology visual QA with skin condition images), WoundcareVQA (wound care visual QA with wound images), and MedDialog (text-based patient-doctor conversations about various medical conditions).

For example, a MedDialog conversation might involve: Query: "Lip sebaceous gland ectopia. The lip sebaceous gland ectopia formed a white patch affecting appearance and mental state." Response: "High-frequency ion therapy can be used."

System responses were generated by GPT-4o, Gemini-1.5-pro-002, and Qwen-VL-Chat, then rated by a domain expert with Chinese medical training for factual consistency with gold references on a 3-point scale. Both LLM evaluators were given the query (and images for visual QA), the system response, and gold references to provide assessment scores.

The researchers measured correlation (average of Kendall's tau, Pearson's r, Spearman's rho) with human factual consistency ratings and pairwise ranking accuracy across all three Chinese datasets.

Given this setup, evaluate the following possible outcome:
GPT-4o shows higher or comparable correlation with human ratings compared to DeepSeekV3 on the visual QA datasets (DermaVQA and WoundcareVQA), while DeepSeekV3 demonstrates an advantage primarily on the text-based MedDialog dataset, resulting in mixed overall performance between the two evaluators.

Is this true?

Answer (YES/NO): NO